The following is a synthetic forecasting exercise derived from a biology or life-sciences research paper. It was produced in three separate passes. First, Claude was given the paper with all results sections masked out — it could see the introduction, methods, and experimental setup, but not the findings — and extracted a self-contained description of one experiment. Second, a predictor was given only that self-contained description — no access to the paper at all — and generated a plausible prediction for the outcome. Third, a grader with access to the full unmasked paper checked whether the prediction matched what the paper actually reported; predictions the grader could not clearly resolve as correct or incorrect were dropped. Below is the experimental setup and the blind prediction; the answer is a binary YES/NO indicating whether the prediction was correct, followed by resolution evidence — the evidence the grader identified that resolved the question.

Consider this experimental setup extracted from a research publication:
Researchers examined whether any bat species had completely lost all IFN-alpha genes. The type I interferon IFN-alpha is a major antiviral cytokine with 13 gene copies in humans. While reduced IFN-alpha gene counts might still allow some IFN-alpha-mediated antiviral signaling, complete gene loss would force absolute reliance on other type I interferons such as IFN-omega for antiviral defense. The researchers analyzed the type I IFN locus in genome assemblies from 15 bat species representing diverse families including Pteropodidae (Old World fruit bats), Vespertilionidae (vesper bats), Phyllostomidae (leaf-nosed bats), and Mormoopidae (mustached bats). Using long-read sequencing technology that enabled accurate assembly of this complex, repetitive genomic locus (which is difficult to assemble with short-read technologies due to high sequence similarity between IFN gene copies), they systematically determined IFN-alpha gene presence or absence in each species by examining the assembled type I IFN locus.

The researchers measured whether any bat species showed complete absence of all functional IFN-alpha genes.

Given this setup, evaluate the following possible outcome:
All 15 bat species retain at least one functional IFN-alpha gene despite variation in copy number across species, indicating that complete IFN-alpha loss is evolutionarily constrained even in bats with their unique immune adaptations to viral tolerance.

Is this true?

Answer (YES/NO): NO